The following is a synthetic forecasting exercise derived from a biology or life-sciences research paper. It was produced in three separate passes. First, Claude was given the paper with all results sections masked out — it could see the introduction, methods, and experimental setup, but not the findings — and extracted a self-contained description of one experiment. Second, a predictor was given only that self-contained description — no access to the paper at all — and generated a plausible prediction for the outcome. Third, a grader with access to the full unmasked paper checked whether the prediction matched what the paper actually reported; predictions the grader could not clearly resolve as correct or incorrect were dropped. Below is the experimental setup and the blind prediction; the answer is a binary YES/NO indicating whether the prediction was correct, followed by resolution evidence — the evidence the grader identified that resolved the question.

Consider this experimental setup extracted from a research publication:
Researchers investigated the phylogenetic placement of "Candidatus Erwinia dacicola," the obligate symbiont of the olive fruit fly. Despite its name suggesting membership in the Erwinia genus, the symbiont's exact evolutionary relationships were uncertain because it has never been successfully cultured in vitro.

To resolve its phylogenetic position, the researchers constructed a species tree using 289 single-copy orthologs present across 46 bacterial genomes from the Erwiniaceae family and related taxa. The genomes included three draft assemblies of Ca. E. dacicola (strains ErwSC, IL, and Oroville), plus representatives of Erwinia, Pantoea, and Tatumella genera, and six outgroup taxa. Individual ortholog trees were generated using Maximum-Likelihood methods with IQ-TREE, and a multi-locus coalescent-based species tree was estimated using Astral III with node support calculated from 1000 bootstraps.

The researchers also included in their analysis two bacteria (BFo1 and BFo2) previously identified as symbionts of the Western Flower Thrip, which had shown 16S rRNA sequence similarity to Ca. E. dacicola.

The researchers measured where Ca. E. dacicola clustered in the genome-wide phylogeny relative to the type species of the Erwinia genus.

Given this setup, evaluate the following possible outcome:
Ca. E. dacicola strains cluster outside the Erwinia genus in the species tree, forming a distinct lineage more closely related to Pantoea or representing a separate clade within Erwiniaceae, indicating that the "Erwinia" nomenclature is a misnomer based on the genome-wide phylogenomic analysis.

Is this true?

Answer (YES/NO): NO